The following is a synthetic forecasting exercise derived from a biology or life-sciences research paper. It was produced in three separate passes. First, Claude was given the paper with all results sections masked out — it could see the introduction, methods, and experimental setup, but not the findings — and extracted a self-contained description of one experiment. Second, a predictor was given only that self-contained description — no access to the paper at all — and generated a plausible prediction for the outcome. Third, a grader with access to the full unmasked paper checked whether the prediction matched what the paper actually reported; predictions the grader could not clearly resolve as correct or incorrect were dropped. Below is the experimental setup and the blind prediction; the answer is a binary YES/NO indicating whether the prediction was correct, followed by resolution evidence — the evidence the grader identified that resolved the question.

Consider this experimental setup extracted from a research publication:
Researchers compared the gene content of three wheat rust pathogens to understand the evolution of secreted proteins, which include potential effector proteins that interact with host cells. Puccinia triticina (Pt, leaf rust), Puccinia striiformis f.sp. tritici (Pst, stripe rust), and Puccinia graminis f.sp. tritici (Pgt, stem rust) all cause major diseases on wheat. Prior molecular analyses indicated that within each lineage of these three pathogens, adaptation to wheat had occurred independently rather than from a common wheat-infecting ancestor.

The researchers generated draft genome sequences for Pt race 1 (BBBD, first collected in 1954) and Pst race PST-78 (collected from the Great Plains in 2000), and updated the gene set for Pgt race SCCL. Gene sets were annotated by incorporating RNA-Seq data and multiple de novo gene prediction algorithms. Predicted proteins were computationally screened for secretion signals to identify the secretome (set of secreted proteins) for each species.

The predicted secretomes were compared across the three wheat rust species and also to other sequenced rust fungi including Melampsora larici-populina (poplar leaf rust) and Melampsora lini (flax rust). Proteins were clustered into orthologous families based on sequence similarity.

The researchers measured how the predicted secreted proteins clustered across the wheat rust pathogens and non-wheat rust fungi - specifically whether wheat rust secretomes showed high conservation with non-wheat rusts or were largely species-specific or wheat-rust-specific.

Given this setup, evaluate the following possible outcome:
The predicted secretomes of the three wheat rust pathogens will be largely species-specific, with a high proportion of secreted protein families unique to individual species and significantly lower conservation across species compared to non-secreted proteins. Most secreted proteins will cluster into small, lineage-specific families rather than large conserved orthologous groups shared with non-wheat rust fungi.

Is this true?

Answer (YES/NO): NO